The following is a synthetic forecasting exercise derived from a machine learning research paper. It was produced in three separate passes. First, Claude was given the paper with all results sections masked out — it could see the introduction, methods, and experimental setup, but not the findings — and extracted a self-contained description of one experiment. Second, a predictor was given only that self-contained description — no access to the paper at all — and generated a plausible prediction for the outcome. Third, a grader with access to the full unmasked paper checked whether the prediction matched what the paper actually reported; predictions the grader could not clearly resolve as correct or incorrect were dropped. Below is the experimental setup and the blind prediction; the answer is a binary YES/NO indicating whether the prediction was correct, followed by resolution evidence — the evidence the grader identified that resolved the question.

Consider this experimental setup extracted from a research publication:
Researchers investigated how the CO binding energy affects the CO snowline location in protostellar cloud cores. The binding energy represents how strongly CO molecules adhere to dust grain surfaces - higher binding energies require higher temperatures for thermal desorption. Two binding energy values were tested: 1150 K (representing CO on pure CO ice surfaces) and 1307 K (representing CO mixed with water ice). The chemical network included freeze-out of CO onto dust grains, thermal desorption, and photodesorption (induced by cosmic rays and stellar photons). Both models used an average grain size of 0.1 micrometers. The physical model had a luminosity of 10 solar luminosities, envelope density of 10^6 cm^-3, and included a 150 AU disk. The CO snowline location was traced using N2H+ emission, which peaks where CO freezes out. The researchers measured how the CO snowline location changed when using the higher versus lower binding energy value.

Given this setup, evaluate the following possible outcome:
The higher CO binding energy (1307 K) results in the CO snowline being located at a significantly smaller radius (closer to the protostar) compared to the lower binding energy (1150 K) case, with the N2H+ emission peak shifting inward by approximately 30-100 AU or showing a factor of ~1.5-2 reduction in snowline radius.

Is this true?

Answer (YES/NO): NO